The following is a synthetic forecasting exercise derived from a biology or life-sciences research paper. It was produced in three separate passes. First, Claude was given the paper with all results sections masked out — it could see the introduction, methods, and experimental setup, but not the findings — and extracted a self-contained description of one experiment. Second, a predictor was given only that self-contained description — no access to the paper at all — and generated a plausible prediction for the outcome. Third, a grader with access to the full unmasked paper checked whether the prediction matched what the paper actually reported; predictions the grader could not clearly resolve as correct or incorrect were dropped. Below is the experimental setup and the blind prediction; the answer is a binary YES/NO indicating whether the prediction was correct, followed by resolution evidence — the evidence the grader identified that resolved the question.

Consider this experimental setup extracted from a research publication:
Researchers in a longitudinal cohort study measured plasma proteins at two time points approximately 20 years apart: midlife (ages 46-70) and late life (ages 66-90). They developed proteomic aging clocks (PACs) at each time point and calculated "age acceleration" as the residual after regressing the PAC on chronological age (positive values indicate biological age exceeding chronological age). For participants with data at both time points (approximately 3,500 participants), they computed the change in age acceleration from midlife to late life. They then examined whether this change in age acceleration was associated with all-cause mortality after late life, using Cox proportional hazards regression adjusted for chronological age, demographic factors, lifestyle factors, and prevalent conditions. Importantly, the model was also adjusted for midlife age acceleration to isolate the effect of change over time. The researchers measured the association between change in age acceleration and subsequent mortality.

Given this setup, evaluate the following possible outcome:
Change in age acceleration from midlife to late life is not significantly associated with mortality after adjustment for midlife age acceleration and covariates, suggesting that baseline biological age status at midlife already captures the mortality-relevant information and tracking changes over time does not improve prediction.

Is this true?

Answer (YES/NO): NO